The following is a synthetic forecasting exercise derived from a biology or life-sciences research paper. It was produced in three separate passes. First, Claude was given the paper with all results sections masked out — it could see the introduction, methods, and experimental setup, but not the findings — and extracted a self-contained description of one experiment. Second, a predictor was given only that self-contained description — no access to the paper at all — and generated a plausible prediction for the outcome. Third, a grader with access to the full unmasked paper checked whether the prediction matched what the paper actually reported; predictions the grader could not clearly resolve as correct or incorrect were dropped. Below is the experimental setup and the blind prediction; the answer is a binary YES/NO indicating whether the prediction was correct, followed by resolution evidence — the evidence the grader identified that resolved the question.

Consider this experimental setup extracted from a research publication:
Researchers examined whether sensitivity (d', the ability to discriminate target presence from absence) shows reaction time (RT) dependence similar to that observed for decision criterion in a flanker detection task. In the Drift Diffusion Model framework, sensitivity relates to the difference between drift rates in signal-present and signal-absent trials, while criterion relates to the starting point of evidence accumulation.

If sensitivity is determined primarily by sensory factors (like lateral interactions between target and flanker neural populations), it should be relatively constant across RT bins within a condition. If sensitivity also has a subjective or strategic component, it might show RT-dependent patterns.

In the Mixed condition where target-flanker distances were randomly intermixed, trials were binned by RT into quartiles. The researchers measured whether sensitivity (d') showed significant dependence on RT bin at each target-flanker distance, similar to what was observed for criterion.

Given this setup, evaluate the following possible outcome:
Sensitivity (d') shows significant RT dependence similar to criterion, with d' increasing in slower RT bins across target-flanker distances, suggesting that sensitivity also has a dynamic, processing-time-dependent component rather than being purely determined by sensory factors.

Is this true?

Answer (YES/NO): NO